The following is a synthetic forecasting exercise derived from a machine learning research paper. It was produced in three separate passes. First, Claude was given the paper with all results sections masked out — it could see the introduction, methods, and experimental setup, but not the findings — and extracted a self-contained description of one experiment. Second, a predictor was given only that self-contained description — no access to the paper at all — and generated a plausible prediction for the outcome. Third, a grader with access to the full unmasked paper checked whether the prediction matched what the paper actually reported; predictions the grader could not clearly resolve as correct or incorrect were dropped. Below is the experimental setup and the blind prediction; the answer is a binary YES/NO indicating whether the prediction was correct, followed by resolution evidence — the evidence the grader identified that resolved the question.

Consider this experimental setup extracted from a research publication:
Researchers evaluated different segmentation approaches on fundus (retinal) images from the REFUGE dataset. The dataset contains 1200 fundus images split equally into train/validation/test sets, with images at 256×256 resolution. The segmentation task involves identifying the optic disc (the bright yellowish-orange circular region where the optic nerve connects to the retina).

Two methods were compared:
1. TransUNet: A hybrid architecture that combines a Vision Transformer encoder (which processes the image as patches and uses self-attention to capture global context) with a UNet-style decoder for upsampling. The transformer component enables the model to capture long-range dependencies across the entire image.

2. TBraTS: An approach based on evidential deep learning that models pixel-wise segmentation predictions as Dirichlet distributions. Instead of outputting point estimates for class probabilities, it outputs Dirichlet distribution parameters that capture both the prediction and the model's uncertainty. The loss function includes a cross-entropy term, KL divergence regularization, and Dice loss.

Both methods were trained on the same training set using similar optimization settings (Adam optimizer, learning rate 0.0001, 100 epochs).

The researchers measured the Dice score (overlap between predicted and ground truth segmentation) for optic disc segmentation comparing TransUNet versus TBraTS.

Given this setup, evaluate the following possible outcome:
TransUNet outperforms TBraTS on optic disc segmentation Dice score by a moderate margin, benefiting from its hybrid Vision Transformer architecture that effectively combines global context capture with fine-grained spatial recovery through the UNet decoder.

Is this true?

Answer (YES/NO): NO